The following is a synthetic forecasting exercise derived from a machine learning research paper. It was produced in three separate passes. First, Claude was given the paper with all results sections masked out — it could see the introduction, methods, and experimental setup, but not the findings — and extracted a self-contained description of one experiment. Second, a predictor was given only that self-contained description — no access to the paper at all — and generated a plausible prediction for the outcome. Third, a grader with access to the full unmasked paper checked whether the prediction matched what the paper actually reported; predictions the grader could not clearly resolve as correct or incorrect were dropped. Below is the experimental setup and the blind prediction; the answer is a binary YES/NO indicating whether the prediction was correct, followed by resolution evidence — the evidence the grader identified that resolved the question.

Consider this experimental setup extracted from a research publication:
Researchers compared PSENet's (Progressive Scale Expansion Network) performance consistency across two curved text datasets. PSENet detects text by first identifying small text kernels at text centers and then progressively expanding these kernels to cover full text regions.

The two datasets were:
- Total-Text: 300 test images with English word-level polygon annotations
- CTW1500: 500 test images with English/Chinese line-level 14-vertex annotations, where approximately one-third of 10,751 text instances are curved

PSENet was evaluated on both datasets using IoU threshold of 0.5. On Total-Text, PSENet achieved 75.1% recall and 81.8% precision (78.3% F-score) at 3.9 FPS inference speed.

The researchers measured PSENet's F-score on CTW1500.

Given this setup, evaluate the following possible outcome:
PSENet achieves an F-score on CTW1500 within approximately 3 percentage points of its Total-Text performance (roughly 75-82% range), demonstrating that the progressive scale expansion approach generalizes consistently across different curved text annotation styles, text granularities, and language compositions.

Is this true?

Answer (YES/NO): YES